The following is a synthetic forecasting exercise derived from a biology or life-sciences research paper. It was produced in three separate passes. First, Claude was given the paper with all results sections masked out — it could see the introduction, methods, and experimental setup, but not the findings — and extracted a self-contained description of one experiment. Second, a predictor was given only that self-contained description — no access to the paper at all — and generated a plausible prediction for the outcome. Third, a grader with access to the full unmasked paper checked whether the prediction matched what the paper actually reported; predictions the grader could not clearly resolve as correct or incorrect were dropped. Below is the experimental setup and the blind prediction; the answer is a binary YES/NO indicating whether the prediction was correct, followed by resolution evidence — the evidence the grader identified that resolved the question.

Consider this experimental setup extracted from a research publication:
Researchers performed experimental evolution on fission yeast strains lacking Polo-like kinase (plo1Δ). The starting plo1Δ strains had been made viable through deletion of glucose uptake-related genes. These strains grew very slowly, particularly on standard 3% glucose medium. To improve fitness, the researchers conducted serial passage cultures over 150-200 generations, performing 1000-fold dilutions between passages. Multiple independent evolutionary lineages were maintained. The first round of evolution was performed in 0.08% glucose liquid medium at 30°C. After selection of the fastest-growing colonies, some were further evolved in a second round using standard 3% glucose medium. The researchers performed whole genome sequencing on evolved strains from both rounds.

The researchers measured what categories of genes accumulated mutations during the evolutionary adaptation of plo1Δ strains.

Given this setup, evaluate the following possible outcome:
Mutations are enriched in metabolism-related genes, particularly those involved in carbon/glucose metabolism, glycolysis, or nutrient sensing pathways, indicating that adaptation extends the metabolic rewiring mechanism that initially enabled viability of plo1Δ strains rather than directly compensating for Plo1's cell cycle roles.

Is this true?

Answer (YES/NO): NO